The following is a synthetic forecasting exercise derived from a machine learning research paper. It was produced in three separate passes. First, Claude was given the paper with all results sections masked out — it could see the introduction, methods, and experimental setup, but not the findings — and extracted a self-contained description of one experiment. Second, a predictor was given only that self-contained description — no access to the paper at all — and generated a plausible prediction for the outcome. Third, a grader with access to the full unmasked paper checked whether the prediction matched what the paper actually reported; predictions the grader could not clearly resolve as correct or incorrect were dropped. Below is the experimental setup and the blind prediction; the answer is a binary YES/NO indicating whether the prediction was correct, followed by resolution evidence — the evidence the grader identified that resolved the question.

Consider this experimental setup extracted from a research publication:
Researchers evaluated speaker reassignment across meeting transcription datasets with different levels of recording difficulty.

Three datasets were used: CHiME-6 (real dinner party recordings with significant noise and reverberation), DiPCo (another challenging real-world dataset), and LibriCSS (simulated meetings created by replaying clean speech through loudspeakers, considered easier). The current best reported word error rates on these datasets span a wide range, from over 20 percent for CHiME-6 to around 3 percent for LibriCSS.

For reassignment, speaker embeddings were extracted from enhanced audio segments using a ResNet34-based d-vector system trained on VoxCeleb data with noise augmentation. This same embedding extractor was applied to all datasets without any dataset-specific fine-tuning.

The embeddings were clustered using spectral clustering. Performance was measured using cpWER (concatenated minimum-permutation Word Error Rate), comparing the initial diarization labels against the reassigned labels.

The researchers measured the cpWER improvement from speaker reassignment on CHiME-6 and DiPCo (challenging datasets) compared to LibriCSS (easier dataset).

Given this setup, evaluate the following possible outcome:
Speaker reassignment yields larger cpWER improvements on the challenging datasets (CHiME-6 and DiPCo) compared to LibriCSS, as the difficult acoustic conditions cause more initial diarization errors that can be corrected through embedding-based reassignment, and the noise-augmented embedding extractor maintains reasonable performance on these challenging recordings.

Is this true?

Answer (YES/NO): NO